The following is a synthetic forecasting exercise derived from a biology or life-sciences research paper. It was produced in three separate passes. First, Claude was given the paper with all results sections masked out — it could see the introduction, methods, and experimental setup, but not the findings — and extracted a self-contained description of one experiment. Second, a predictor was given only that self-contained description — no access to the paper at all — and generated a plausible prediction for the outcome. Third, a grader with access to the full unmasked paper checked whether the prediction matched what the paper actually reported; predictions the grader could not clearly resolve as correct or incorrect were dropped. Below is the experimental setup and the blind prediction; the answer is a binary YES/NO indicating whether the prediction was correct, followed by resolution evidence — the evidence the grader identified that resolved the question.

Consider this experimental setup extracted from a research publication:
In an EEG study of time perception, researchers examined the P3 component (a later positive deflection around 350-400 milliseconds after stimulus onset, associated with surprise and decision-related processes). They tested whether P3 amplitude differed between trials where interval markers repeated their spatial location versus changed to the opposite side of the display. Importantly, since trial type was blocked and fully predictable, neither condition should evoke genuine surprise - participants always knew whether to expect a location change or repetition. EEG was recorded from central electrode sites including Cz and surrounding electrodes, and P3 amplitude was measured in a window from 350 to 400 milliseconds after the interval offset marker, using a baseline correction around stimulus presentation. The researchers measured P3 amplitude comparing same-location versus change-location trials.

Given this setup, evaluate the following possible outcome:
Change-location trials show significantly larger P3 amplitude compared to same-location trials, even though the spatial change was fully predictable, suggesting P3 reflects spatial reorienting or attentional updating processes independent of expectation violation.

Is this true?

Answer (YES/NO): NO